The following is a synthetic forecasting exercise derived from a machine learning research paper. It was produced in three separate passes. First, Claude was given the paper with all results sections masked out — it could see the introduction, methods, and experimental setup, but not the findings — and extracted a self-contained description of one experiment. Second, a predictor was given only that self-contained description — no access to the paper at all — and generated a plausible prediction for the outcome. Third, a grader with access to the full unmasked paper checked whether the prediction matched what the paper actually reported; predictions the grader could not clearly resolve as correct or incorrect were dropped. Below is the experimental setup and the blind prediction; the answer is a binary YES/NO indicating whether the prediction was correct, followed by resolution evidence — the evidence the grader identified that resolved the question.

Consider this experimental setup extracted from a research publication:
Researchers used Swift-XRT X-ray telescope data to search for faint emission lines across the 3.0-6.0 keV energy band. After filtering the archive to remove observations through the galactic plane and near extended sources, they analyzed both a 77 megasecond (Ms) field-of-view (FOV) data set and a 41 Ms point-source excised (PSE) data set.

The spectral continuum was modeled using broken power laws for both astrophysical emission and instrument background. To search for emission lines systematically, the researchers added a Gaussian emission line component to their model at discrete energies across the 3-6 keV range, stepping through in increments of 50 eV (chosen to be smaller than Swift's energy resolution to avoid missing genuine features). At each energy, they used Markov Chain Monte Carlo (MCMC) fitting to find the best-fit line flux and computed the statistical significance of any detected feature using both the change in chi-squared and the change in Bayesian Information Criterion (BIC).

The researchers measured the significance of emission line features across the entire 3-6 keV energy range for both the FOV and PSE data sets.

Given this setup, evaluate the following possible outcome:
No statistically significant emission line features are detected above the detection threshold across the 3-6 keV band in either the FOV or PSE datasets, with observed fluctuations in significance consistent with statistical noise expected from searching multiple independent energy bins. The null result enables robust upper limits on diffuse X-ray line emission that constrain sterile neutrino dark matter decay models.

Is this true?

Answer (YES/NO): YES